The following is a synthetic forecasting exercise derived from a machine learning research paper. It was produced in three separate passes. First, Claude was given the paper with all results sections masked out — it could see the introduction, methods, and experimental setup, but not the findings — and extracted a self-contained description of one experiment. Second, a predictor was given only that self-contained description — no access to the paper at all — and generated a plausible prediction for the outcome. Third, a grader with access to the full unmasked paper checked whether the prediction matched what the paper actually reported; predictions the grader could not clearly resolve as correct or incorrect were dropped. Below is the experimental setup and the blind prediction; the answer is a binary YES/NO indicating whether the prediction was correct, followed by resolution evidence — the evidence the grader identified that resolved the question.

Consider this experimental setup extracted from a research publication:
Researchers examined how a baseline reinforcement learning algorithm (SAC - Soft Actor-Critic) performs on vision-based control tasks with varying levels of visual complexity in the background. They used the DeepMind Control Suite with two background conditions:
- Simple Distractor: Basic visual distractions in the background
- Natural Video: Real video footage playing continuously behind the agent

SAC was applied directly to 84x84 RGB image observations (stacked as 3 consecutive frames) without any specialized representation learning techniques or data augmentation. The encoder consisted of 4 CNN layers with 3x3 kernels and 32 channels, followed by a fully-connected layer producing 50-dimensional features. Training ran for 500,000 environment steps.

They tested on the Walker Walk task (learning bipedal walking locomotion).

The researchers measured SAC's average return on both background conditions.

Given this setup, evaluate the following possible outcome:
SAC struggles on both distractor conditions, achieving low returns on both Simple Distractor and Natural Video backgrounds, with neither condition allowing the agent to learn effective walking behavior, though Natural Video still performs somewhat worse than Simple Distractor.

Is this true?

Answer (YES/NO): YES